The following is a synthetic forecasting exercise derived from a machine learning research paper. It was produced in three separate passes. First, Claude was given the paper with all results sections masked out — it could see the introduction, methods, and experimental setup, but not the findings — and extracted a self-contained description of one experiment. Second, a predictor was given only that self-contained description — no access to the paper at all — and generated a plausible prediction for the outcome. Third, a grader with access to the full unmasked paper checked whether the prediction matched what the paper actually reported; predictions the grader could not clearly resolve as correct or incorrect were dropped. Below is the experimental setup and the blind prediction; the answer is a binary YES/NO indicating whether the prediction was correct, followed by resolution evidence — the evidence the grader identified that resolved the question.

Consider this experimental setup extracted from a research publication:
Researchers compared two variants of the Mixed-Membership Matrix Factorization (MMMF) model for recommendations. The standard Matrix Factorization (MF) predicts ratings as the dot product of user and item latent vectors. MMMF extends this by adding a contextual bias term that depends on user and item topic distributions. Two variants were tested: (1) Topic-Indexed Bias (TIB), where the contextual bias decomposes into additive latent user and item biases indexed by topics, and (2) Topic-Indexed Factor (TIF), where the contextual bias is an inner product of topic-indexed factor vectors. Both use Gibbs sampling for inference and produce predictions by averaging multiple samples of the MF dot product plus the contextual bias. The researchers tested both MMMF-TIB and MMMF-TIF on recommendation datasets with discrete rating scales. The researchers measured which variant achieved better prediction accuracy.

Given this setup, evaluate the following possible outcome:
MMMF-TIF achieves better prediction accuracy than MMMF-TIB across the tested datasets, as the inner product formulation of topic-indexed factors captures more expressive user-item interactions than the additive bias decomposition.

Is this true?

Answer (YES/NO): YES